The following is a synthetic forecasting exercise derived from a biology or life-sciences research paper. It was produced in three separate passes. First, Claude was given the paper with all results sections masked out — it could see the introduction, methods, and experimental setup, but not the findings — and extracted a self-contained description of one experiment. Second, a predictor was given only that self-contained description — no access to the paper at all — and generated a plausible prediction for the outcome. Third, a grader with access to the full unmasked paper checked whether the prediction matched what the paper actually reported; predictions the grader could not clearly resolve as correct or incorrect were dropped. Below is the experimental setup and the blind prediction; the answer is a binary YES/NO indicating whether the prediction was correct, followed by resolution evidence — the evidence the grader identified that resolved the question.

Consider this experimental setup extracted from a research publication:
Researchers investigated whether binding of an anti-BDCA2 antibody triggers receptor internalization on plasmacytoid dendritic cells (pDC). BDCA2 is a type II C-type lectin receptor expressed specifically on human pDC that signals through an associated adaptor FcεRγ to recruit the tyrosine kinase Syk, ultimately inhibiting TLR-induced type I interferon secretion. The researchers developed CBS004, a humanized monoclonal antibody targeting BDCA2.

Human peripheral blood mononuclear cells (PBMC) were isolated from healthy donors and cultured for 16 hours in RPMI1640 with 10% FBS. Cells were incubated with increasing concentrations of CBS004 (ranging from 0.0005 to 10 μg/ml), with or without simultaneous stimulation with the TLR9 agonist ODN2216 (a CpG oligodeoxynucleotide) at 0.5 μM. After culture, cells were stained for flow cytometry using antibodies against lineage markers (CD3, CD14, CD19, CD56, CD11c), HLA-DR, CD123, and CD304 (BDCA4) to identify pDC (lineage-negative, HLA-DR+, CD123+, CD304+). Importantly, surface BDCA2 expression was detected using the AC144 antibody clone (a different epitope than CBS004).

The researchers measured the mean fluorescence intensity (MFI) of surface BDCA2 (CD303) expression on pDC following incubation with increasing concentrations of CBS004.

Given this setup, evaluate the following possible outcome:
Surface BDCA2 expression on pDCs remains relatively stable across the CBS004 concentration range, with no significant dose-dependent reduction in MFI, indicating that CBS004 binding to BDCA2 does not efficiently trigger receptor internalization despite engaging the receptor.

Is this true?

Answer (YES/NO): NO